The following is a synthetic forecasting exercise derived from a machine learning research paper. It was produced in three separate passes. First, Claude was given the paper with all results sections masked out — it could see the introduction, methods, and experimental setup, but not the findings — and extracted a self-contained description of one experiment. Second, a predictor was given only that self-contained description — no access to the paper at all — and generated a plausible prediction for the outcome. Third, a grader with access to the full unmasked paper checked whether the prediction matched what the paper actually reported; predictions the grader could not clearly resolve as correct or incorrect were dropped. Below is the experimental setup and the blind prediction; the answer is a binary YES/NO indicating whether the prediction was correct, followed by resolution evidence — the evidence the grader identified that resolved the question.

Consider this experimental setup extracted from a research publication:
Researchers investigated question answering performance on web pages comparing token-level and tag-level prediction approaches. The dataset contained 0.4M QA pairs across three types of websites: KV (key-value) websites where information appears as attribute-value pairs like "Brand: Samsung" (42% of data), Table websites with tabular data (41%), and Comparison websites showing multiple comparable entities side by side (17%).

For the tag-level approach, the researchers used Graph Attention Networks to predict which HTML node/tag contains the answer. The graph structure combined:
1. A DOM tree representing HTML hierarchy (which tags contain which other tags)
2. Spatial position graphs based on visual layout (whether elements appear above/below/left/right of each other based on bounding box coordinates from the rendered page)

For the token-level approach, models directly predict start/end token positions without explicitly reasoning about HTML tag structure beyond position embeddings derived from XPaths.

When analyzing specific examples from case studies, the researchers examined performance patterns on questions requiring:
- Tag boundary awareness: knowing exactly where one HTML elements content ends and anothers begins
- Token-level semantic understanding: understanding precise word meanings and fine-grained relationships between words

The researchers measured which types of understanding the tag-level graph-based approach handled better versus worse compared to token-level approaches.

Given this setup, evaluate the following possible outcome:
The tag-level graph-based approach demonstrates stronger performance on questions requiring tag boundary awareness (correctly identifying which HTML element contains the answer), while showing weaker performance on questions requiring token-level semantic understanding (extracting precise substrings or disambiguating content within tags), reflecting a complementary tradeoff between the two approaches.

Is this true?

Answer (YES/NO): YES